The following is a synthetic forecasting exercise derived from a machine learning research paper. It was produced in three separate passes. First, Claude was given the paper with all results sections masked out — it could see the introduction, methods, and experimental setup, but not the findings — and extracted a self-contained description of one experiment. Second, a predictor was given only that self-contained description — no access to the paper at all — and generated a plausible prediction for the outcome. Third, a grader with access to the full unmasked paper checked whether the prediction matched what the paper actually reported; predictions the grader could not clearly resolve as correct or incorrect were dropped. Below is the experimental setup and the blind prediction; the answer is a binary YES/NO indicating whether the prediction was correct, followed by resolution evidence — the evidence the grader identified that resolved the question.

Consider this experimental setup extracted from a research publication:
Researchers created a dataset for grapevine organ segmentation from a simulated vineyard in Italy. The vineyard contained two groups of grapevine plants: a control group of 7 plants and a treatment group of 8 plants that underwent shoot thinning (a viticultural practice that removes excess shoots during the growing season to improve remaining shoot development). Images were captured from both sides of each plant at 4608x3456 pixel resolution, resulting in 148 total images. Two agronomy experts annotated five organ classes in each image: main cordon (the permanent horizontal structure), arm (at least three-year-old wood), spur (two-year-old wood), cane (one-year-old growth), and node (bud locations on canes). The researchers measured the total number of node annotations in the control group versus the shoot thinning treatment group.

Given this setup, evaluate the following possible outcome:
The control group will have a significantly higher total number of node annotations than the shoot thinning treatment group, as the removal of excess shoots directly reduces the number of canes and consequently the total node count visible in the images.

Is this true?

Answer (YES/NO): NO